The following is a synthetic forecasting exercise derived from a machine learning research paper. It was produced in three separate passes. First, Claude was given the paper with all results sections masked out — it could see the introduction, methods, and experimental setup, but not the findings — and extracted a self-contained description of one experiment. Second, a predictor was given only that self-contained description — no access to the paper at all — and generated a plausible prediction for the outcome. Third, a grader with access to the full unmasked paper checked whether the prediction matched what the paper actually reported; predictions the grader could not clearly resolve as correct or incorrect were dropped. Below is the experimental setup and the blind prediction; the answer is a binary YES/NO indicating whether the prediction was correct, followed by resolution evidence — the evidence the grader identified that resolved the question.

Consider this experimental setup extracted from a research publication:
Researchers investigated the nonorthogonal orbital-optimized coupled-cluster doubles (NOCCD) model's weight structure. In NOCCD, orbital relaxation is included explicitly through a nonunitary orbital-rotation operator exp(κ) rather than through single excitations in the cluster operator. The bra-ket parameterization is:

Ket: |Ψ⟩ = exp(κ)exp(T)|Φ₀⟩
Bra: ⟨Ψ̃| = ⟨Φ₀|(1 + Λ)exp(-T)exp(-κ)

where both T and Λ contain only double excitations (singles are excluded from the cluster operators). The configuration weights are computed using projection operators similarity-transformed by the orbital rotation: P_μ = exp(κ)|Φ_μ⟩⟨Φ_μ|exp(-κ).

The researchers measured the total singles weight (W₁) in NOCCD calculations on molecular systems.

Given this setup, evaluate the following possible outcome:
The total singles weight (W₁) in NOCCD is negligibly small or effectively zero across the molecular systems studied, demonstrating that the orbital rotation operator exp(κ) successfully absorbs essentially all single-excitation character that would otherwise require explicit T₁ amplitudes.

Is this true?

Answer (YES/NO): YES